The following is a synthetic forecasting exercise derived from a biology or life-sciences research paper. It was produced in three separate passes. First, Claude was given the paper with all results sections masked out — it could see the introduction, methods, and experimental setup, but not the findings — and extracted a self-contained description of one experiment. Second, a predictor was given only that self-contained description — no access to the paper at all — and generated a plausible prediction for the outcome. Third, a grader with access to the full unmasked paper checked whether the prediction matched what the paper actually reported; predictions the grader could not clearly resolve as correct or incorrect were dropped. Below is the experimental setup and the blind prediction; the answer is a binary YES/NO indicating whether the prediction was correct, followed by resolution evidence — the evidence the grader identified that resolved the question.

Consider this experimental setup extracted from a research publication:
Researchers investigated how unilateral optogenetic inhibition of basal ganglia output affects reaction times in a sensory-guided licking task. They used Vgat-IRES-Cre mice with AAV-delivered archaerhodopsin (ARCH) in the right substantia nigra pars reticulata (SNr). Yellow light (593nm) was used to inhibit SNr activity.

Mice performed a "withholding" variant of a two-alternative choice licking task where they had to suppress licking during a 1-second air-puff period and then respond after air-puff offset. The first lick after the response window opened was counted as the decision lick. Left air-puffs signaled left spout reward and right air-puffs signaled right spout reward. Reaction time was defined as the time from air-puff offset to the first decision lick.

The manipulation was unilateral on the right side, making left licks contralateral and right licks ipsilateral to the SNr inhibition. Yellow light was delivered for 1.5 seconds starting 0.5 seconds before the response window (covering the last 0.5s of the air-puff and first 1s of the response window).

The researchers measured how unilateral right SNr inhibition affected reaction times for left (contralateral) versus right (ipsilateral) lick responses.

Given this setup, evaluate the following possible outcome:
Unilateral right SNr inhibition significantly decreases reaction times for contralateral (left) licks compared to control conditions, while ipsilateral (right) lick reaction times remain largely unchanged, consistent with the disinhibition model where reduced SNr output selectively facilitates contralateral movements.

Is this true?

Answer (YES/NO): NO